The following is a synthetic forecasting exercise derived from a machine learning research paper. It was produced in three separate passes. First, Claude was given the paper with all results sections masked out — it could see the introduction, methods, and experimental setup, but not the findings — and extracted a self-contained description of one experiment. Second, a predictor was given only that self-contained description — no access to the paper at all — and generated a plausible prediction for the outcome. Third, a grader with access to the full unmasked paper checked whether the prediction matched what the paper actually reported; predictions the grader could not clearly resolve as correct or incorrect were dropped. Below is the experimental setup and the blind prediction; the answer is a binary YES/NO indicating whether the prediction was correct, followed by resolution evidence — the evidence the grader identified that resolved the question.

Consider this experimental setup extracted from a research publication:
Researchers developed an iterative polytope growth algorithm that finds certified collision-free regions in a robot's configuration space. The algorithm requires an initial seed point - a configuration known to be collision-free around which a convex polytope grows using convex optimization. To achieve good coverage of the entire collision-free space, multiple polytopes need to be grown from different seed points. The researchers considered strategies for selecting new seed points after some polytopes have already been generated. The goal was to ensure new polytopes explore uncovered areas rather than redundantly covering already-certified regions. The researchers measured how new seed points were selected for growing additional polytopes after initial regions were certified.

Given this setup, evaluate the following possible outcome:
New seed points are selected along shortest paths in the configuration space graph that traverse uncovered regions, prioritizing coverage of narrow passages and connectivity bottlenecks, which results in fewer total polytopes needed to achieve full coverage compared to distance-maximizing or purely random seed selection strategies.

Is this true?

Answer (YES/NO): NO